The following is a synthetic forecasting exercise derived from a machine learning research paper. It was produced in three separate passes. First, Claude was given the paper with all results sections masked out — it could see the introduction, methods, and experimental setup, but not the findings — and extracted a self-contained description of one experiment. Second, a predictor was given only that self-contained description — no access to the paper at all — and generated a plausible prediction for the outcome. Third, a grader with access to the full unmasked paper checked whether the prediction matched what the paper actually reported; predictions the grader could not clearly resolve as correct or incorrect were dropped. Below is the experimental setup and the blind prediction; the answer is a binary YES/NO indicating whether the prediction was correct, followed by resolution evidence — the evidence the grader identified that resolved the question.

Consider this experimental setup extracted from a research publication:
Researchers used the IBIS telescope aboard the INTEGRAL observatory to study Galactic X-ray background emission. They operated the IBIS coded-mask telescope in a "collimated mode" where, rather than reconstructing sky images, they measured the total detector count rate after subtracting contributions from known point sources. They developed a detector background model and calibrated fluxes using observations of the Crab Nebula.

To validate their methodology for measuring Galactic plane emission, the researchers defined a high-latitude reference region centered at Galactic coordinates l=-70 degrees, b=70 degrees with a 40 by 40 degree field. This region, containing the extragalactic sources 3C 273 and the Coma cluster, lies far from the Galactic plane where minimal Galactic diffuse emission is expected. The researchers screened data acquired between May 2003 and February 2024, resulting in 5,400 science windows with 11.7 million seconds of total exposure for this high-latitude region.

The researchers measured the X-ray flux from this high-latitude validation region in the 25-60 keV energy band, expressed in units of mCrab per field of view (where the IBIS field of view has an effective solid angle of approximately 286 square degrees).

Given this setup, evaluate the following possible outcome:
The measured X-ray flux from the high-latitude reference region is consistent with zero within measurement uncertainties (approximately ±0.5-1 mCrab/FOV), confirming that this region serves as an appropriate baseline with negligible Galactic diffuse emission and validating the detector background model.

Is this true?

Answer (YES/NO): YES